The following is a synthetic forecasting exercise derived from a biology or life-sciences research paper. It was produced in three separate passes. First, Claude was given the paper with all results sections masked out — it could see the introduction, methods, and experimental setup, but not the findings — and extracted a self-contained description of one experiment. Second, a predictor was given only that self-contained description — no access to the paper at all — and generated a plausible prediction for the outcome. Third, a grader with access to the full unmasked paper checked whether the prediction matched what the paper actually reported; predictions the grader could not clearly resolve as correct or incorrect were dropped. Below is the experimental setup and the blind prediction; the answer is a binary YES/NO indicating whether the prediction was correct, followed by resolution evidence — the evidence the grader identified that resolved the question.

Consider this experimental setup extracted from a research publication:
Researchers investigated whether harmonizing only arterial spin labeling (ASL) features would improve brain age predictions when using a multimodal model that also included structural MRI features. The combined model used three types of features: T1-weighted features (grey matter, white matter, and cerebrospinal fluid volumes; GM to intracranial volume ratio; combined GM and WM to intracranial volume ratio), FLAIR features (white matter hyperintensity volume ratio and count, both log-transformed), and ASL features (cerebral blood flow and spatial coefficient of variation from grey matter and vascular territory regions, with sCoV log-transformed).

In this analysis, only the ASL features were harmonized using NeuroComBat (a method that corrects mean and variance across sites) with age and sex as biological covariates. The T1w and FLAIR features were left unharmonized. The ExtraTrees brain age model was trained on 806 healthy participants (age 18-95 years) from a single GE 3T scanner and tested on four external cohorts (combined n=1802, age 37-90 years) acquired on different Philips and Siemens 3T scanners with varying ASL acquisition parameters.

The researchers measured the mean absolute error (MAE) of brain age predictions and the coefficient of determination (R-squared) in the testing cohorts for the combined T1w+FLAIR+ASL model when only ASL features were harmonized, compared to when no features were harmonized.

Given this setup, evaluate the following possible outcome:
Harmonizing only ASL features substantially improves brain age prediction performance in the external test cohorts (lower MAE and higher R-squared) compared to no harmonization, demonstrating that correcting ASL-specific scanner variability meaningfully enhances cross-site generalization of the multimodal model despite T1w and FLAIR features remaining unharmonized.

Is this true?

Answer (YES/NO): NO